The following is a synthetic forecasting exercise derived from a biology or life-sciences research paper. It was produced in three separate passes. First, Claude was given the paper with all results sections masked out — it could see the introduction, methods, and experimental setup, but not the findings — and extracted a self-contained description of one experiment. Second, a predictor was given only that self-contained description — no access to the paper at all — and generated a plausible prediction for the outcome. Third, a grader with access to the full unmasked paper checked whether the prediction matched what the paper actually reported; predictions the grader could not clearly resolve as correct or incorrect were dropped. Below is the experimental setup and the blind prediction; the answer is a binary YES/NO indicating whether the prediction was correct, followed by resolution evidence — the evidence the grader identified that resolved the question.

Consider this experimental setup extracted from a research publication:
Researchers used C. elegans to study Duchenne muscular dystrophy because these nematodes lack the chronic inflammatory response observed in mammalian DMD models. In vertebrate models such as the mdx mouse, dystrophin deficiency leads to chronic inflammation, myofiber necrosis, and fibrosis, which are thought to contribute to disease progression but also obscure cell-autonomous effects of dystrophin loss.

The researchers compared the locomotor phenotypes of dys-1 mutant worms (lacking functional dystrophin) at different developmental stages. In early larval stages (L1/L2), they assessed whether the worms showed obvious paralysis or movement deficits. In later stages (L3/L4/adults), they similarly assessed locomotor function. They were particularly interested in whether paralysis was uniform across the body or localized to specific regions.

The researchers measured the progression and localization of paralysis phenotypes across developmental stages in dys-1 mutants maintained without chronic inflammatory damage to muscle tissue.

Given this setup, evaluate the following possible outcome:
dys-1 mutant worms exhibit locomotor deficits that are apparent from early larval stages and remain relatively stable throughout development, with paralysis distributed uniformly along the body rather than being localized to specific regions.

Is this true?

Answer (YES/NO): NO